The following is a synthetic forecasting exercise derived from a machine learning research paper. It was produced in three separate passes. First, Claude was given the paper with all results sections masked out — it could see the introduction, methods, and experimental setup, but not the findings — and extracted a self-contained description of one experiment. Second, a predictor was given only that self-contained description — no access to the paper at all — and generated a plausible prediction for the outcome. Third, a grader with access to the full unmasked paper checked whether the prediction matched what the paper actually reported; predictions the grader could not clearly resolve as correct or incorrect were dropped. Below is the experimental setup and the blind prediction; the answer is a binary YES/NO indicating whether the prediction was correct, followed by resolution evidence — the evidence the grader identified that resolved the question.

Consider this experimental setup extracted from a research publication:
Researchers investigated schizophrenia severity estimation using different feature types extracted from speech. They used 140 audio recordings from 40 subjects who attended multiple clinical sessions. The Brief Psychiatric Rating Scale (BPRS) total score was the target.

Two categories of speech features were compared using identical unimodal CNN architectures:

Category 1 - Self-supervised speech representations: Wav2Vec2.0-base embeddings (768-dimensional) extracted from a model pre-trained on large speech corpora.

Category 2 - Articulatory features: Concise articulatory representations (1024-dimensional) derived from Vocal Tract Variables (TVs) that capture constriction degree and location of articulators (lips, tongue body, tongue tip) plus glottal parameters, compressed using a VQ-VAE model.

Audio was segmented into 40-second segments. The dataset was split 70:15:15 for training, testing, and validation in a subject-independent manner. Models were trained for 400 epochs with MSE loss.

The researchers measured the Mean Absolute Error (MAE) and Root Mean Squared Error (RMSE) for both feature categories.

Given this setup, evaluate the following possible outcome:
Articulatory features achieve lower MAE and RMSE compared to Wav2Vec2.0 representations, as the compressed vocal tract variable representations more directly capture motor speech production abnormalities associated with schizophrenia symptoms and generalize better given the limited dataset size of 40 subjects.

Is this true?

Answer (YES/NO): YES